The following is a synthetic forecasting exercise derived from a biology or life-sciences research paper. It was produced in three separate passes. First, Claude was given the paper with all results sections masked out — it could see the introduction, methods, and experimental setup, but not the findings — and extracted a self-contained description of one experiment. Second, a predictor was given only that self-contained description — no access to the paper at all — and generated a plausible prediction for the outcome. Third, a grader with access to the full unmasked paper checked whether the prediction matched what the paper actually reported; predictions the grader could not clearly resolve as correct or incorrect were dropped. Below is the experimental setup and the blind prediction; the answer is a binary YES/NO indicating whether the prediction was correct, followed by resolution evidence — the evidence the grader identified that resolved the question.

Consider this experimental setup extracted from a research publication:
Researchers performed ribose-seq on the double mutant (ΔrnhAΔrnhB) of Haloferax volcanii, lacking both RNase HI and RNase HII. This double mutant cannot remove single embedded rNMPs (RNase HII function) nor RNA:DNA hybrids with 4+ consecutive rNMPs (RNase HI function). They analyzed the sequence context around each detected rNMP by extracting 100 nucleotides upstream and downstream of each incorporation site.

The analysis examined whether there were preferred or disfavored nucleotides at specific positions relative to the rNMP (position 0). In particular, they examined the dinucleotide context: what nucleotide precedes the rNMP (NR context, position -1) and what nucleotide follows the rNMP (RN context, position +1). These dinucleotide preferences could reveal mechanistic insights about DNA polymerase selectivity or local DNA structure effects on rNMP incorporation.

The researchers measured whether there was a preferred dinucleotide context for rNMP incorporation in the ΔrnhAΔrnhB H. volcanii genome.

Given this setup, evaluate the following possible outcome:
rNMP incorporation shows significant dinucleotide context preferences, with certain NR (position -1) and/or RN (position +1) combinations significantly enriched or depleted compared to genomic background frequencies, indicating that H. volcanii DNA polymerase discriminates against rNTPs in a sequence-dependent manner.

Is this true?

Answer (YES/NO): YES